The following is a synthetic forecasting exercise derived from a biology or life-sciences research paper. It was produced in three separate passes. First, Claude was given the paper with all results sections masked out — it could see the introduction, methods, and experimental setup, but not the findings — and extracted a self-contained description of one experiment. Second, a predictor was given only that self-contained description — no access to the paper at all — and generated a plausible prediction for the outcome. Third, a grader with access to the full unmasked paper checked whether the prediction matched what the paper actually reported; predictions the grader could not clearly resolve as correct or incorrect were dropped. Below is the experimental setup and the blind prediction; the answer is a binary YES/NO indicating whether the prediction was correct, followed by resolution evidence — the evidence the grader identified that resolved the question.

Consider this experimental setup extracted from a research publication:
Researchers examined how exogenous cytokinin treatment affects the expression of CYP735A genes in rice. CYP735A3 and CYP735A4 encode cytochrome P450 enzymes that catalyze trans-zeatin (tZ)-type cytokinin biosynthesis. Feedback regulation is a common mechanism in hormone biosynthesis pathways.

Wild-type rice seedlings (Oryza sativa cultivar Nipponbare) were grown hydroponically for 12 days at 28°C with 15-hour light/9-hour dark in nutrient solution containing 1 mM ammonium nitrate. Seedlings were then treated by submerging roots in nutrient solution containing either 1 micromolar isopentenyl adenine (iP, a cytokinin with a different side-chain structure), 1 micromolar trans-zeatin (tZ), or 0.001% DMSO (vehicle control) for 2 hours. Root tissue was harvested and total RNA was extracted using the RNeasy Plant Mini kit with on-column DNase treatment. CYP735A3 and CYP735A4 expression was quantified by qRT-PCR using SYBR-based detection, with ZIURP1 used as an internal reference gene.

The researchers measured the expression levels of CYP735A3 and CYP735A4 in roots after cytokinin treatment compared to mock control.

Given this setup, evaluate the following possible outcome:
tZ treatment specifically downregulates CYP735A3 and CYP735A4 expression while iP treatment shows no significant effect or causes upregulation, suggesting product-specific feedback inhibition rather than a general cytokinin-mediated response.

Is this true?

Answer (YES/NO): NO